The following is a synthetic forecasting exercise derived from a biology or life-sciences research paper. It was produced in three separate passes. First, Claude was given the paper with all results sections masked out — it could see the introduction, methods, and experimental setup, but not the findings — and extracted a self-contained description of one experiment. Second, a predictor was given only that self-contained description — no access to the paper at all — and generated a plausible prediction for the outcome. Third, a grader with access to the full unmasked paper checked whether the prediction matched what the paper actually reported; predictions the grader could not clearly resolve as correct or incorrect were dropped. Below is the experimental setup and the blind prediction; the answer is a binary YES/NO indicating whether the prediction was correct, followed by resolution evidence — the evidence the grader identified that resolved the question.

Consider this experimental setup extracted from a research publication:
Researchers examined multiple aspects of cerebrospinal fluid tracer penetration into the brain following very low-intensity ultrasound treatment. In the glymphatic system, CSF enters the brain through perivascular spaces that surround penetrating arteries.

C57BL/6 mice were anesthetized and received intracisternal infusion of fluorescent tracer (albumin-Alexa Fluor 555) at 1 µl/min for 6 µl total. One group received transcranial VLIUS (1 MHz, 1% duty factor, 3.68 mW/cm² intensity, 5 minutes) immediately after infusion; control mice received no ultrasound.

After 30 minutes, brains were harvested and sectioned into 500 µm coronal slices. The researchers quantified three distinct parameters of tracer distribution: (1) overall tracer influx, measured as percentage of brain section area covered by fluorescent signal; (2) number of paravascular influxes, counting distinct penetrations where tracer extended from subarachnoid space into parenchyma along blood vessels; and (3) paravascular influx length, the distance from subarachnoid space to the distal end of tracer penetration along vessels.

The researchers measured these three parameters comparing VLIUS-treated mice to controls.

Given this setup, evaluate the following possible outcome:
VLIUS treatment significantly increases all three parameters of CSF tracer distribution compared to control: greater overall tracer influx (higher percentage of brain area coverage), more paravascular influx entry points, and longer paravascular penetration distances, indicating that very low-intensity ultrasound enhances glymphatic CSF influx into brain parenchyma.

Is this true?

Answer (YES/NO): YES